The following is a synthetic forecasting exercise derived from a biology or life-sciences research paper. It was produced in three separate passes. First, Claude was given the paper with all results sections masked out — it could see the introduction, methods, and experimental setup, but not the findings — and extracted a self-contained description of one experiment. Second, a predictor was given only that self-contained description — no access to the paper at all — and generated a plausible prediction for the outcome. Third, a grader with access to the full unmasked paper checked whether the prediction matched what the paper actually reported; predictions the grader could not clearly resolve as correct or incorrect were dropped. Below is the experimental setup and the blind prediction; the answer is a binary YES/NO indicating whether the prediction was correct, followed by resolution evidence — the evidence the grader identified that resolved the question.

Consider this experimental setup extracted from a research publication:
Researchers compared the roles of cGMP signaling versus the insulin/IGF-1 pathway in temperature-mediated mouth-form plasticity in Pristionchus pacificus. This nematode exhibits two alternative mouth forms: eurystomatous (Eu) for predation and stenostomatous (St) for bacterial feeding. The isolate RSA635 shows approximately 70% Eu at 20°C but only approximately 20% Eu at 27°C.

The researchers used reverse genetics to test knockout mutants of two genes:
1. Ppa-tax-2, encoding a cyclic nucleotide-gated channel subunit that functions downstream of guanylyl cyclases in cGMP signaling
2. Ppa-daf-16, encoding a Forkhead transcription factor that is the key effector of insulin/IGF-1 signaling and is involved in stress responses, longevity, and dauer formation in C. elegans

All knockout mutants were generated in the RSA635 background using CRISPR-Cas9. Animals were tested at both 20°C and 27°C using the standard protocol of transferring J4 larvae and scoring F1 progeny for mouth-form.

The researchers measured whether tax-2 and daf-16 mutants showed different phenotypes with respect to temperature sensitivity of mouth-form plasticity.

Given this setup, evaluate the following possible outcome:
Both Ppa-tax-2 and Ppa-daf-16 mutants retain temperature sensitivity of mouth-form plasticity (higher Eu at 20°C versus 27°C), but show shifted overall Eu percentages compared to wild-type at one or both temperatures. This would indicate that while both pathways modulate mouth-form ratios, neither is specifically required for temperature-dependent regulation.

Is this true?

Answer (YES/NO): NO